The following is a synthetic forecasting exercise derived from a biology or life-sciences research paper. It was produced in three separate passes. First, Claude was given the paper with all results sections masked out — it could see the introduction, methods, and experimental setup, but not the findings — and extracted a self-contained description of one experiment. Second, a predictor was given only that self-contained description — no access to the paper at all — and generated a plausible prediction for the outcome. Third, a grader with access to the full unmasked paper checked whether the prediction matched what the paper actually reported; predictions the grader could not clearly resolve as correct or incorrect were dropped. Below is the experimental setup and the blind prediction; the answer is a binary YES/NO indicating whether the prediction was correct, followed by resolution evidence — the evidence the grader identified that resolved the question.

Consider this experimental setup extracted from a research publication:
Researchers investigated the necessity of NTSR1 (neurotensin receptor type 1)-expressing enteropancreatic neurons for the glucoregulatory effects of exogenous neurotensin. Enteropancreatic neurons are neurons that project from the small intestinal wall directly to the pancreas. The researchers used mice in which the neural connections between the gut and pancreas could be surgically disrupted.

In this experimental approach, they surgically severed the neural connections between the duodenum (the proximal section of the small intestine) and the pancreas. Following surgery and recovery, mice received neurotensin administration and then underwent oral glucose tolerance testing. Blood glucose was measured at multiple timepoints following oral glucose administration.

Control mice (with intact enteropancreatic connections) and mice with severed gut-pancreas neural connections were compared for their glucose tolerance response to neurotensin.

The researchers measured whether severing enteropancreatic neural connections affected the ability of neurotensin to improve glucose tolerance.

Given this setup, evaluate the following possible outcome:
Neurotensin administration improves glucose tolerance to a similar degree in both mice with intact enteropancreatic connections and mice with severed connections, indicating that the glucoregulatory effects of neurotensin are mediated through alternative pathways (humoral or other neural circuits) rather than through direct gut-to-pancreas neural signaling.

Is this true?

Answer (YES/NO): NO